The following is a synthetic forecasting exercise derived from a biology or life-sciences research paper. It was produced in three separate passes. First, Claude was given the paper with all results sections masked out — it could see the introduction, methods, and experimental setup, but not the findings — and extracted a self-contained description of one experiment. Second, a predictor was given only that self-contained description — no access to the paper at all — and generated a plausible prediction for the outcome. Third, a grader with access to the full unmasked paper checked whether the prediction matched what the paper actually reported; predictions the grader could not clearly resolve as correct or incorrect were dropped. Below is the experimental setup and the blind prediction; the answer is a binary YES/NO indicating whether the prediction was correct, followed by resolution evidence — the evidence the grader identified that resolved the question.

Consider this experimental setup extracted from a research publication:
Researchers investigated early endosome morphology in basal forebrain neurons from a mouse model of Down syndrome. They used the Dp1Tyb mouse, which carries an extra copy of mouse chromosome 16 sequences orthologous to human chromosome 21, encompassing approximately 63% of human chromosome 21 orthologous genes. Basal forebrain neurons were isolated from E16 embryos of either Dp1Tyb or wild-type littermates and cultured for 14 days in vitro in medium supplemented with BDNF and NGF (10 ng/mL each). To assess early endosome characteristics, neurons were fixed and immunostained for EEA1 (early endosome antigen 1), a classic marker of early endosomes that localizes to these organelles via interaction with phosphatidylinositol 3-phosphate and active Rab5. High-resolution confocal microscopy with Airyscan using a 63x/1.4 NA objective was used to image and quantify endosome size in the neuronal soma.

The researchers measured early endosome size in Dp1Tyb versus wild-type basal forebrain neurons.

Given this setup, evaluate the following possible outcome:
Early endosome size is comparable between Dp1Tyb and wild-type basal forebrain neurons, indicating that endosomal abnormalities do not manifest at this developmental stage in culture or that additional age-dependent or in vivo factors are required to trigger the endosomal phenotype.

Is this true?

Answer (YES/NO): NO